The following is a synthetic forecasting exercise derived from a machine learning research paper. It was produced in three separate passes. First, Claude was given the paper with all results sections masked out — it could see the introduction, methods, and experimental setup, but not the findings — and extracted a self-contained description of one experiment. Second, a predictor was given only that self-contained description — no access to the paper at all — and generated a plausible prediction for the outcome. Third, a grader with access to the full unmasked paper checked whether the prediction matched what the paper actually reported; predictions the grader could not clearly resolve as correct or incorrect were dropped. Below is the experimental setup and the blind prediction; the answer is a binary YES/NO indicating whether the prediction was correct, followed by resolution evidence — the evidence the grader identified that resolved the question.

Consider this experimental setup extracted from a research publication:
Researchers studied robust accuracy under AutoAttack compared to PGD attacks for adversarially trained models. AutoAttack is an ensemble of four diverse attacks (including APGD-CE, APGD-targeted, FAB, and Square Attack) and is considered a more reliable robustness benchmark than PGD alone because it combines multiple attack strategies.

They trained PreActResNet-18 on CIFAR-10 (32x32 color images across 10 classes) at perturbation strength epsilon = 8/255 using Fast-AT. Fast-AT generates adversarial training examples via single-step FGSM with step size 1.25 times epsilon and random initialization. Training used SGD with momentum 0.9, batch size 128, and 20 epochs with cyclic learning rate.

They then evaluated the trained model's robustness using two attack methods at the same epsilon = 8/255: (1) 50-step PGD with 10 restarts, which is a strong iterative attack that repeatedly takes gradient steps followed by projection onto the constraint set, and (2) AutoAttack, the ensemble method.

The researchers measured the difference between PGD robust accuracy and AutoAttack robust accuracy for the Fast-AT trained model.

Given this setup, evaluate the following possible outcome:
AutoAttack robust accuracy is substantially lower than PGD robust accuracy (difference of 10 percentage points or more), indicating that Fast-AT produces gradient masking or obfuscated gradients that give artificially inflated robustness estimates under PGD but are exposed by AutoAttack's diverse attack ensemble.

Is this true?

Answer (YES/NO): NO